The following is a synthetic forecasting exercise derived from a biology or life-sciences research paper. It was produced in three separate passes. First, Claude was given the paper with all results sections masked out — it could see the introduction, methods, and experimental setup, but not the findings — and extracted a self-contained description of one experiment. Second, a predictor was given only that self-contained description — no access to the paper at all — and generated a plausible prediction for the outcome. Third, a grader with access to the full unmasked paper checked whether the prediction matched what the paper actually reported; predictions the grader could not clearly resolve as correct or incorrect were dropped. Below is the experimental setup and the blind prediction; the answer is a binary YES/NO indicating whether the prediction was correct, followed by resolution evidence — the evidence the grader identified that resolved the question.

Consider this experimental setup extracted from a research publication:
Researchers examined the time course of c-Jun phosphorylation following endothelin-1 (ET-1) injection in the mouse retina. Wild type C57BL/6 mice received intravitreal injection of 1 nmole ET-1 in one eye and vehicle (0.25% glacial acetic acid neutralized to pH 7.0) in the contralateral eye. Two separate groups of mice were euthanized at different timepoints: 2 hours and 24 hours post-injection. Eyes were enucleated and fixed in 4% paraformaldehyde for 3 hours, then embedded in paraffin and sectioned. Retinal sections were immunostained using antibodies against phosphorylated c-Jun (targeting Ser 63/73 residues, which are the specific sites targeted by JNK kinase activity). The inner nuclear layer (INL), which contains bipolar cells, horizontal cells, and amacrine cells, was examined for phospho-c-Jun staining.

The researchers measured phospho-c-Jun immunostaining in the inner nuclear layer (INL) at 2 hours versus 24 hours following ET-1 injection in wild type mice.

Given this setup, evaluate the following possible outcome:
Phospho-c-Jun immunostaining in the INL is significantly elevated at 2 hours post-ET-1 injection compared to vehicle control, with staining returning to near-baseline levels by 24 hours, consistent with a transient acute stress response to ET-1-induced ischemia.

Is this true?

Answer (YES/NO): NO